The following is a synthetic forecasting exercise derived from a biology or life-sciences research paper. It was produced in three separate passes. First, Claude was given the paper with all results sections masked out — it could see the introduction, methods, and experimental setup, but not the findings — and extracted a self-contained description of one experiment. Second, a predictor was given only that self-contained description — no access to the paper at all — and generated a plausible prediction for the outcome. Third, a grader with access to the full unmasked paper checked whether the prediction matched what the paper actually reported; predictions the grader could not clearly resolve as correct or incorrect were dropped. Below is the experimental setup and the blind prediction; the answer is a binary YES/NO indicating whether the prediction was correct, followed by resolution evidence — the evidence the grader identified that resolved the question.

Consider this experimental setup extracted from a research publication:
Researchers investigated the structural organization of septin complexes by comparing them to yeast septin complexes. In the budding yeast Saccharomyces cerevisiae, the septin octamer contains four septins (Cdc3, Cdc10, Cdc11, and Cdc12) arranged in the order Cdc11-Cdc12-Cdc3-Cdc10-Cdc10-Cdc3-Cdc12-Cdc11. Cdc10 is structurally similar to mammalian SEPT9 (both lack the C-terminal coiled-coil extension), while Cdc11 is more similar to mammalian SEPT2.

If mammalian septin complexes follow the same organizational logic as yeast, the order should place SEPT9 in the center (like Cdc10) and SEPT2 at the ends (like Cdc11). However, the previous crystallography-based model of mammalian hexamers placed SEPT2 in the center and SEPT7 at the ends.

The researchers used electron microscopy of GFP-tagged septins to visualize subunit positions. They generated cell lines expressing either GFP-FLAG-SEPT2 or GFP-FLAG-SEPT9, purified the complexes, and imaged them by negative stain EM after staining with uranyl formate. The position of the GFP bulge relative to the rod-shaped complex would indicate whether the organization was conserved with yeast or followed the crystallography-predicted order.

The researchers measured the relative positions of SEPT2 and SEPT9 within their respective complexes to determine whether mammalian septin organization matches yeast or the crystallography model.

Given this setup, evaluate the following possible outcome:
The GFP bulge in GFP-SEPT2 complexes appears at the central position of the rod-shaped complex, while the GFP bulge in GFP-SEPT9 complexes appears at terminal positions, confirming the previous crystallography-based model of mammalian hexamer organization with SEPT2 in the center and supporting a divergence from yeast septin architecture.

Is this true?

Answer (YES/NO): NO